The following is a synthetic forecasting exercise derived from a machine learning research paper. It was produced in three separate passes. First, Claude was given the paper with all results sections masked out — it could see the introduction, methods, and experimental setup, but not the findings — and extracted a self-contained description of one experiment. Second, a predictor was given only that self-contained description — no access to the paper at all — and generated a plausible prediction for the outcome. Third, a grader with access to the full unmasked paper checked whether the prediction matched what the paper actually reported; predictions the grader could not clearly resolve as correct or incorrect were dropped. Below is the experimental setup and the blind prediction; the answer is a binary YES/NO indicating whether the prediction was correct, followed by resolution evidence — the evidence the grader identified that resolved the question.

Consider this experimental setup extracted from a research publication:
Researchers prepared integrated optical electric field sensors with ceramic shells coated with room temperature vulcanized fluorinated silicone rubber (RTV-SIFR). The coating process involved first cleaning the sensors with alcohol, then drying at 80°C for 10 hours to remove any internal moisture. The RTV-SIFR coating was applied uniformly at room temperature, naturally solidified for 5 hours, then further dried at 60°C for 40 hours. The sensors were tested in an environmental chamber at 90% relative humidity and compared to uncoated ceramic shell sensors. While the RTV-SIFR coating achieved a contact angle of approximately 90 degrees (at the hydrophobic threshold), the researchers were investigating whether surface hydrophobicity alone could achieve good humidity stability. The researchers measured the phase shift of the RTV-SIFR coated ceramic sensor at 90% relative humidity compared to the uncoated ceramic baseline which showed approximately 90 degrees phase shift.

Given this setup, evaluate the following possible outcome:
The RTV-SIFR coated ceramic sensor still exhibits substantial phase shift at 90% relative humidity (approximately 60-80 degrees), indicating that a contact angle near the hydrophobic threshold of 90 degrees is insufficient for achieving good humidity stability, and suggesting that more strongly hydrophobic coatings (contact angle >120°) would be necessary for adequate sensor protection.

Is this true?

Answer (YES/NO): NO